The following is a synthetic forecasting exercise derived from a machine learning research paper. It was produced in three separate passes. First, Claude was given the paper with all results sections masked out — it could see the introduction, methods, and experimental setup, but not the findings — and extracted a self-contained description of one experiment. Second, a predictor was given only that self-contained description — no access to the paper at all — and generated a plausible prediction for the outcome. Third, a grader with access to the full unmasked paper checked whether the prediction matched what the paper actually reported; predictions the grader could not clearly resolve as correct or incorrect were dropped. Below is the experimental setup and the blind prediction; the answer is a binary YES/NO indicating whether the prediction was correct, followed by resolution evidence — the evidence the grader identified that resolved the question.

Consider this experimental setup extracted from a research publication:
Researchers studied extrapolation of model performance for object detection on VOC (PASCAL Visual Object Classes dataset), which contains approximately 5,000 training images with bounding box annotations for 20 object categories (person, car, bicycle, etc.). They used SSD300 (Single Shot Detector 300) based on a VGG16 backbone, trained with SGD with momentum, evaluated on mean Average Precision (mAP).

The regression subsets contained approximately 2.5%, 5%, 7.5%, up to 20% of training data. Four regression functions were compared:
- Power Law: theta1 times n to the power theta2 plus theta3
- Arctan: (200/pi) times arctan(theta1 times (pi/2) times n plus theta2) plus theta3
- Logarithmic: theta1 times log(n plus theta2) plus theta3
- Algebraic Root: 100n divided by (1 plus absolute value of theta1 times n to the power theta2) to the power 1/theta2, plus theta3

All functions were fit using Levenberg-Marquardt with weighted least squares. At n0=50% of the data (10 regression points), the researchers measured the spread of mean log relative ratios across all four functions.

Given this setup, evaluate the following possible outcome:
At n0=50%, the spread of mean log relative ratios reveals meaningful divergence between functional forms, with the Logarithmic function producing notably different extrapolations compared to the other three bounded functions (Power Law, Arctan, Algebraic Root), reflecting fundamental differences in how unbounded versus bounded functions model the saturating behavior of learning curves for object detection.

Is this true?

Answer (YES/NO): NO